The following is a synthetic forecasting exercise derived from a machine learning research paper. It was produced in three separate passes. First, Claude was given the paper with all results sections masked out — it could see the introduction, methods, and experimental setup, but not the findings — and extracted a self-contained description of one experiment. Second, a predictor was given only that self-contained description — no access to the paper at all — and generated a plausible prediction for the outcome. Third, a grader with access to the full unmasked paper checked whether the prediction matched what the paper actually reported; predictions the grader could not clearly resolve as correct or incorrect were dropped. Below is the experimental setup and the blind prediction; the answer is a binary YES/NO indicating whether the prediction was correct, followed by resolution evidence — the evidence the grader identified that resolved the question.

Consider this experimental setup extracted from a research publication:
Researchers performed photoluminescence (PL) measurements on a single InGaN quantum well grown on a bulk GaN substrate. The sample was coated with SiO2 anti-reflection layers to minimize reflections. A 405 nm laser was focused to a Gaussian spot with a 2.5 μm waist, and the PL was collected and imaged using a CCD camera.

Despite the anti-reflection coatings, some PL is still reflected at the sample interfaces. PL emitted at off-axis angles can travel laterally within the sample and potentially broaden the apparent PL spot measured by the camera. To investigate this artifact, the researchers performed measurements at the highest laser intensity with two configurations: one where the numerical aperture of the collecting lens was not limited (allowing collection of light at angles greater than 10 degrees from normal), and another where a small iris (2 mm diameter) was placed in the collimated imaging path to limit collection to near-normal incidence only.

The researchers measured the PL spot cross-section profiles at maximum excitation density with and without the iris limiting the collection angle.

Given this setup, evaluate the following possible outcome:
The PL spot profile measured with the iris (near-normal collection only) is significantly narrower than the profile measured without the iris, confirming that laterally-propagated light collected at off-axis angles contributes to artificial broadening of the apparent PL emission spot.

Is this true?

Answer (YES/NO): YES